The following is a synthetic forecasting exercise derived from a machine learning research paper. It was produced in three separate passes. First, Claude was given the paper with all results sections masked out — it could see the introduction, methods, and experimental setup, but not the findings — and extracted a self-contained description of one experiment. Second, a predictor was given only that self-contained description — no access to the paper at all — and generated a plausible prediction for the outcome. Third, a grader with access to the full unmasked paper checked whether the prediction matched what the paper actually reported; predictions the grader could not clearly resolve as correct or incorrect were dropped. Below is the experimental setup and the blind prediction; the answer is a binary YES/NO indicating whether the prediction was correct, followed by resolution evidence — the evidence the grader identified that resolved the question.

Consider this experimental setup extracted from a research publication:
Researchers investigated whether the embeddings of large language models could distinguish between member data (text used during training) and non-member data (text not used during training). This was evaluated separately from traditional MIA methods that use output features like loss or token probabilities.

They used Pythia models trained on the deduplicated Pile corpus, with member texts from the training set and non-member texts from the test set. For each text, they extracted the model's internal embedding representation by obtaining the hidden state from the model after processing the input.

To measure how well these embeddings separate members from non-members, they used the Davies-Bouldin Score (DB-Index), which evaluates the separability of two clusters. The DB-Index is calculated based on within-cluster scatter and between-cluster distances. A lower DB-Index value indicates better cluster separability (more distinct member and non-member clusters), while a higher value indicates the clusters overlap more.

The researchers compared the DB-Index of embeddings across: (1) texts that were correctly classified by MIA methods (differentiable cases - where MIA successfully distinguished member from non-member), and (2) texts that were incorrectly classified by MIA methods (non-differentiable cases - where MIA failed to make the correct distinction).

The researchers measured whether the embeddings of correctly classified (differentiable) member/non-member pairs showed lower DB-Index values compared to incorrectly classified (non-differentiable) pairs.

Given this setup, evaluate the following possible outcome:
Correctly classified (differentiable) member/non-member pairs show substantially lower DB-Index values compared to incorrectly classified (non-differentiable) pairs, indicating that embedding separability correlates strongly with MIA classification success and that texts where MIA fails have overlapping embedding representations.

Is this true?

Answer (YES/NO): YES